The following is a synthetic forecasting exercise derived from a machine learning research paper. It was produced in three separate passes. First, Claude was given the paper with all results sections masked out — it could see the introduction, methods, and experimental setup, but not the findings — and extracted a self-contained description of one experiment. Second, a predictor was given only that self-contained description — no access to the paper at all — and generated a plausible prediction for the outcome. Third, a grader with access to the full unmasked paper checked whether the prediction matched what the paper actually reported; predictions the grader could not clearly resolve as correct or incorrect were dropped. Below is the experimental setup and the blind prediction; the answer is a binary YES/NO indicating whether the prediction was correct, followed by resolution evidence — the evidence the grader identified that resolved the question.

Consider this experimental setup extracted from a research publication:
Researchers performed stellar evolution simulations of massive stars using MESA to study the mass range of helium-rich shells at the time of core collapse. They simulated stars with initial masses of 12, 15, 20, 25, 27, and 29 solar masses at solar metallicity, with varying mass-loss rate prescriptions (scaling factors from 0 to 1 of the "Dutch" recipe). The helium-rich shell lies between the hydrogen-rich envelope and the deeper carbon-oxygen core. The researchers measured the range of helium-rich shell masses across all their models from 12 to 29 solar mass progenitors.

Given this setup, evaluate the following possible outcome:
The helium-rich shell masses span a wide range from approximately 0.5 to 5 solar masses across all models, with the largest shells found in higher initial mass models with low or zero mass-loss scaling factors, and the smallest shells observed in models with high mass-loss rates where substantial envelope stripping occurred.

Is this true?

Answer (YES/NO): NO